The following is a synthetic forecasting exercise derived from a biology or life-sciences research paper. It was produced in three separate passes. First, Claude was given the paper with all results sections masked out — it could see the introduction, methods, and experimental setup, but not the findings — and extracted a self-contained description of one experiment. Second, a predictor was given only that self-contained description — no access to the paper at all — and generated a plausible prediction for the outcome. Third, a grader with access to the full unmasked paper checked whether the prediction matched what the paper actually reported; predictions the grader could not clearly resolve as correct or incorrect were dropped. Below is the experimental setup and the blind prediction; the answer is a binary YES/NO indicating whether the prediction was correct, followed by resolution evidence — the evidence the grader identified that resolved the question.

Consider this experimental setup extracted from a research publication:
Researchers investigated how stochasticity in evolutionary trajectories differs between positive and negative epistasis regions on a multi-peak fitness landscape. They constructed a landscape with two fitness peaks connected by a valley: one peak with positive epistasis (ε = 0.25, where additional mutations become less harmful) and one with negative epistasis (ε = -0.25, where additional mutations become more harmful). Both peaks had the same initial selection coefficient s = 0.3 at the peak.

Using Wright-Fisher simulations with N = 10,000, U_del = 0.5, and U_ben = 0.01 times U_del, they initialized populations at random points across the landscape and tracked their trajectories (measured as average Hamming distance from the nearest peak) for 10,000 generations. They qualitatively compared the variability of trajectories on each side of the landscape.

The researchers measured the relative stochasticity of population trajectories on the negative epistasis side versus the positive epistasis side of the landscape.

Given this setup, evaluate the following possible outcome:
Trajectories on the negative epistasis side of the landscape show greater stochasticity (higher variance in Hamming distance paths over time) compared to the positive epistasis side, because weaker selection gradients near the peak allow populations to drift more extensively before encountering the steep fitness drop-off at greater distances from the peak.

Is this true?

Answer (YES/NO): NO